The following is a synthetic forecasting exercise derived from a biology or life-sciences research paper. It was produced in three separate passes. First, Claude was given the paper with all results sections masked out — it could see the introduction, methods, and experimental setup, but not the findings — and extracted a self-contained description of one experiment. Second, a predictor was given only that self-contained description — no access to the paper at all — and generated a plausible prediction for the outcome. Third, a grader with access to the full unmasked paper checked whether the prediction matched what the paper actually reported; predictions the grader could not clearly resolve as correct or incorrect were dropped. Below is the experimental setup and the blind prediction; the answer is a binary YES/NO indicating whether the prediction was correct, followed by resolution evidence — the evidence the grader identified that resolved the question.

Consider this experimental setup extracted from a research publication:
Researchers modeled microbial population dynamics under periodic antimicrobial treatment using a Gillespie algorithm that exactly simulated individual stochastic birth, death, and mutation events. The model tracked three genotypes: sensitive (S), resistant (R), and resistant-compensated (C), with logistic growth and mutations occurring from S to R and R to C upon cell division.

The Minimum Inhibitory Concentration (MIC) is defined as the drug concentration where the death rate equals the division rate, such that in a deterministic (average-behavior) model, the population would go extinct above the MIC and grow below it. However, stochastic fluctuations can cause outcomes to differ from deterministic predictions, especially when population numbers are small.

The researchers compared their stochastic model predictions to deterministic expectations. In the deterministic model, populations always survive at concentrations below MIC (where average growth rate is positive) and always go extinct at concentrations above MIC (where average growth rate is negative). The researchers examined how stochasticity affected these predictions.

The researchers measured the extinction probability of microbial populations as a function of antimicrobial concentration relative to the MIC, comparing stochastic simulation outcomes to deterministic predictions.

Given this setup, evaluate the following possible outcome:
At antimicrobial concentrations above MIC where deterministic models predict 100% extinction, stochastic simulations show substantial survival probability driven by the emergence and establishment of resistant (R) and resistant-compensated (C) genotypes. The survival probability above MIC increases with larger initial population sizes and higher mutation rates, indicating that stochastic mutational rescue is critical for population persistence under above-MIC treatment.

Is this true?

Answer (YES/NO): YES